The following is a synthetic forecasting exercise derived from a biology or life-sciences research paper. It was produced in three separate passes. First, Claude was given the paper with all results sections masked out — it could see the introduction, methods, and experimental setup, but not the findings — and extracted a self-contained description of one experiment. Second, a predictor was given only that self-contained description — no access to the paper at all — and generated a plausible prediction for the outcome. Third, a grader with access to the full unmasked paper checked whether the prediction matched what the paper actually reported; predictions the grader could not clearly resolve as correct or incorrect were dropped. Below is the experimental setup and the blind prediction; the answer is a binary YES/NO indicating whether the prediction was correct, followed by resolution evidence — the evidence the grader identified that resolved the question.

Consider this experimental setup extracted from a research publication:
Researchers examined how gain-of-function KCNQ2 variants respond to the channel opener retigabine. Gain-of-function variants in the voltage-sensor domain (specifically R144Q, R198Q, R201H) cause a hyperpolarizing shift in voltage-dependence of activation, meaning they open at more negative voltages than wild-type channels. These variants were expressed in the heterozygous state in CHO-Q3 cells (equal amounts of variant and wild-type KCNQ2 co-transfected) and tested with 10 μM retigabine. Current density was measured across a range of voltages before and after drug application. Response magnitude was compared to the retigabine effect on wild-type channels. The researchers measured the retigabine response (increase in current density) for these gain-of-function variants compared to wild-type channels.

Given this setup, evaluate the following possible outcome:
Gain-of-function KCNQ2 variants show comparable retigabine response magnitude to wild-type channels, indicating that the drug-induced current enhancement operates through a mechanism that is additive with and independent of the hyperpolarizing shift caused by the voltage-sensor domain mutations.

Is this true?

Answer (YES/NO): NO